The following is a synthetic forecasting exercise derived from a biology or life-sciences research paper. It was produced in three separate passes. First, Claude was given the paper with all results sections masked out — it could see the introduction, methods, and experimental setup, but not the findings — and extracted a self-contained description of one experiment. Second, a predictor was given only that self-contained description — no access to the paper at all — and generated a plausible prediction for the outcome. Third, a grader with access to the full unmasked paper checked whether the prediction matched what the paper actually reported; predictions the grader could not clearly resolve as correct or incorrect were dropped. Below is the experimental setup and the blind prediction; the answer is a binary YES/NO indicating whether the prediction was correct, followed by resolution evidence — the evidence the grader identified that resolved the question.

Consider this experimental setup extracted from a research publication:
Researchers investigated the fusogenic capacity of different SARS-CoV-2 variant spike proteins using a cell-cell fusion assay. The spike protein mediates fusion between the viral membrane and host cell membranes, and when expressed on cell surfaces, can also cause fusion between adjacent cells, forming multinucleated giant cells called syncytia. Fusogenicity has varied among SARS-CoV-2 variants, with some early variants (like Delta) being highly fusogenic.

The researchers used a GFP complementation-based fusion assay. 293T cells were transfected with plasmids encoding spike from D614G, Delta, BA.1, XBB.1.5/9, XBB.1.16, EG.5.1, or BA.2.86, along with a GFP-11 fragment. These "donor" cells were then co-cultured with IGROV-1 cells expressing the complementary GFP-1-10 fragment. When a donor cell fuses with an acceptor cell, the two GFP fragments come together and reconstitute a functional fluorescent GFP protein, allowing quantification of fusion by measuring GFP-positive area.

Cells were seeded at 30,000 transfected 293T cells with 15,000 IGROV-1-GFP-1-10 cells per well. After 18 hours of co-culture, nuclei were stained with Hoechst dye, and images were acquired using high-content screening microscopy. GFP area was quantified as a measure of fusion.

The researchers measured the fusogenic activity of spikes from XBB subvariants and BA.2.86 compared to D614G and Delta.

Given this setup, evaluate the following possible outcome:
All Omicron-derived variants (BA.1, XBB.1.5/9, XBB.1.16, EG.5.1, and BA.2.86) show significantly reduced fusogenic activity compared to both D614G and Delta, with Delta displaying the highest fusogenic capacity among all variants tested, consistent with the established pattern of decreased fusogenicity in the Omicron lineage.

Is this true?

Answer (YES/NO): YES